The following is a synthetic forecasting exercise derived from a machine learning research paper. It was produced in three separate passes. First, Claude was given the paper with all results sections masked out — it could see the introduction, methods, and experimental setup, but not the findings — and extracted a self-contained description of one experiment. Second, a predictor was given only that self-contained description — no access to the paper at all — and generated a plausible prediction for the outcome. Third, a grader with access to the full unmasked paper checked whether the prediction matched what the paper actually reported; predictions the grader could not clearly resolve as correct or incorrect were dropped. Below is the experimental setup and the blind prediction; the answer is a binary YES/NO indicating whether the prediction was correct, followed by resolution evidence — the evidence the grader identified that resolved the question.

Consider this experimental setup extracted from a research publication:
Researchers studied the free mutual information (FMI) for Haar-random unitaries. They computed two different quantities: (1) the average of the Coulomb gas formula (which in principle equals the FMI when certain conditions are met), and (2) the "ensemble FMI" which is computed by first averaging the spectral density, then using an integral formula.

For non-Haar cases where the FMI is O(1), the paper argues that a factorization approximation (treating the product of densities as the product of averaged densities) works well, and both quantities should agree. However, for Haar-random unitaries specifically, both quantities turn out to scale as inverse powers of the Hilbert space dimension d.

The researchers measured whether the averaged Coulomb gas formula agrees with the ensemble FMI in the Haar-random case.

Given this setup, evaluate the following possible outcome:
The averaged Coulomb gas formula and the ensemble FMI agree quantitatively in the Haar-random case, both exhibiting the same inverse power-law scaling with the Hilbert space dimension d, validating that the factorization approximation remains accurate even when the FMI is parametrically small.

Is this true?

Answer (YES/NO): NO